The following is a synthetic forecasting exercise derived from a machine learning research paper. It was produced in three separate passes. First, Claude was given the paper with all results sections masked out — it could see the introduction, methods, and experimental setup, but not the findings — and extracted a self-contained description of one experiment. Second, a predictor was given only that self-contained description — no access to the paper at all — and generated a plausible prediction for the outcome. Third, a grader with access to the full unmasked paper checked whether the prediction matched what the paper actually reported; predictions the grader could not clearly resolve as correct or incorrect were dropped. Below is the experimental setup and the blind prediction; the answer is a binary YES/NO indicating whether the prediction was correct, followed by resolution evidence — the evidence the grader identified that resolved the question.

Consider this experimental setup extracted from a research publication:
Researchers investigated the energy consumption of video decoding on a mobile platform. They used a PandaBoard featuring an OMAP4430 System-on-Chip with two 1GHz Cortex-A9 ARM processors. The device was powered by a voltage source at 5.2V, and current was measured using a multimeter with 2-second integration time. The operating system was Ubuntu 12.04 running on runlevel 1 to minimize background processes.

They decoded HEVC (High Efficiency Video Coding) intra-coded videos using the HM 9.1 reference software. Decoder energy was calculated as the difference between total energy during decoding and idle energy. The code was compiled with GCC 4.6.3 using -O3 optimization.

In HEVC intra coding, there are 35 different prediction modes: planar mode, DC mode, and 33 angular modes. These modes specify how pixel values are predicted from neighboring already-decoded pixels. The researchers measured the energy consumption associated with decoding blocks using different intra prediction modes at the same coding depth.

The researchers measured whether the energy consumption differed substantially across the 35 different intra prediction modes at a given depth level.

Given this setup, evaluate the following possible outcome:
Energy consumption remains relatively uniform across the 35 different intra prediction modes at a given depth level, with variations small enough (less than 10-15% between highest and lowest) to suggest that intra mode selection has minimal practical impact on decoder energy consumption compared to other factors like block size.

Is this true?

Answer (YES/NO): YES